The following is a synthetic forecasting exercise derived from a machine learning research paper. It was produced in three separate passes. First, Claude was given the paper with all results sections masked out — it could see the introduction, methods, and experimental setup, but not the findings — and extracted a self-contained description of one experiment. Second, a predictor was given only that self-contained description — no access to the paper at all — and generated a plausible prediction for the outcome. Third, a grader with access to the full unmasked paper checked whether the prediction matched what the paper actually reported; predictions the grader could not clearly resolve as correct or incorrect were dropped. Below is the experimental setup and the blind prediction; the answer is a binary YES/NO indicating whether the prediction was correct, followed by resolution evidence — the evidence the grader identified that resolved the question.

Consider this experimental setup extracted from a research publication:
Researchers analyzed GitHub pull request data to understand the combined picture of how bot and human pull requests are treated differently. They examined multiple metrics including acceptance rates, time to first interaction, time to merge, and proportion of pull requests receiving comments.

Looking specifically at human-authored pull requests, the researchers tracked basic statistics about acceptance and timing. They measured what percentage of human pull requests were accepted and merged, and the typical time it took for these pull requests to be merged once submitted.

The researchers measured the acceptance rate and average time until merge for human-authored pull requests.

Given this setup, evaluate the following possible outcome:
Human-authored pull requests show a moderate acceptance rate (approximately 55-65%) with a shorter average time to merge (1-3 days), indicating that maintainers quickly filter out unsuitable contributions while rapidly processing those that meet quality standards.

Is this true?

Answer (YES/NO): NO